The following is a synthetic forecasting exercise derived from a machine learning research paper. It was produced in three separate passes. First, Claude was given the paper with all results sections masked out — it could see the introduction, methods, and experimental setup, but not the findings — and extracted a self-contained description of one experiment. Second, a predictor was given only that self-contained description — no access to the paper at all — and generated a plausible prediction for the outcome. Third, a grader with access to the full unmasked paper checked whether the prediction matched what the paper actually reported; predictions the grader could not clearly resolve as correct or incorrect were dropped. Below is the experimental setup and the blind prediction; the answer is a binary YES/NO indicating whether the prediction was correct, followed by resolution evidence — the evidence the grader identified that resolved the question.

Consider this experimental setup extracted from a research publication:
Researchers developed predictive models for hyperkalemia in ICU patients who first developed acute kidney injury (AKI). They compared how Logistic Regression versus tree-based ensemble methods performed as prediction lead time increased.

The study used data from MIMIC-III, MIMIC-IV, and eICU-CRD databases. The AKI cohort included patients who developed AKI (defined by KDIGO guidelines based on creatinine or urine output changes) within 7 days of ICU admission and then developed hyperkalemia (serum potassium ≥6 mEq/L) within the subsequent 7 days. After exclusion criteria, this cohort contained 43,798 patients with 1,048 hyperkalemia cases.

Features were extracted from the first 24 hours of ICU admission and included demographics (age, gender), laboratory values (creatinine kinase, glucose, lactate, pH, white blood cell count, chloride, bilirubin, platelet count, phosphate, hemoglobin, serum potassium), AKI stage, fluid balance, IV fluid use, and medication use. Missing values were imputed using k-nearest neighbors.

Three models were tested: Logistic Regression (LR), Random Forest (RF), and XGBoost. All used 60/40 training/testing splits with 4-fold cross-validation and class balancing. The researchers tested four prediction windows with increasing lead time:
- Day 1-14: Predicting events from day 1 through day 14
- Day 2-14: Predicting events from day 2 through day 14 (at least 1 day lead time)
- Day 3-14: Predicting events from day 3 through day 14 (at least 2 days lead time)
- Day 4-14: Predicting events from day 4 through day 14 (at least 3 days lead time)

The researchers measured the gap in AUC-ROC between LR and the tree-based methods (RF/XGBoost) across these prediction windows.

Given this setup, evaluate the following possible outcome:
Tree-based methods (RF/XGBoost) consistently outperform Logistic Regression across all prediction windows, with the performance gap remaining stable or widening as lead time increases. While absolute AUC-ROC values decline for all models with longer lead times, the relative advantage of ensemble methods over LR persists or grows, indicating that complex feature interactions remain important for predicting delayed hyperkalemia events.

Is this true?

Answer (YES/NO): YES